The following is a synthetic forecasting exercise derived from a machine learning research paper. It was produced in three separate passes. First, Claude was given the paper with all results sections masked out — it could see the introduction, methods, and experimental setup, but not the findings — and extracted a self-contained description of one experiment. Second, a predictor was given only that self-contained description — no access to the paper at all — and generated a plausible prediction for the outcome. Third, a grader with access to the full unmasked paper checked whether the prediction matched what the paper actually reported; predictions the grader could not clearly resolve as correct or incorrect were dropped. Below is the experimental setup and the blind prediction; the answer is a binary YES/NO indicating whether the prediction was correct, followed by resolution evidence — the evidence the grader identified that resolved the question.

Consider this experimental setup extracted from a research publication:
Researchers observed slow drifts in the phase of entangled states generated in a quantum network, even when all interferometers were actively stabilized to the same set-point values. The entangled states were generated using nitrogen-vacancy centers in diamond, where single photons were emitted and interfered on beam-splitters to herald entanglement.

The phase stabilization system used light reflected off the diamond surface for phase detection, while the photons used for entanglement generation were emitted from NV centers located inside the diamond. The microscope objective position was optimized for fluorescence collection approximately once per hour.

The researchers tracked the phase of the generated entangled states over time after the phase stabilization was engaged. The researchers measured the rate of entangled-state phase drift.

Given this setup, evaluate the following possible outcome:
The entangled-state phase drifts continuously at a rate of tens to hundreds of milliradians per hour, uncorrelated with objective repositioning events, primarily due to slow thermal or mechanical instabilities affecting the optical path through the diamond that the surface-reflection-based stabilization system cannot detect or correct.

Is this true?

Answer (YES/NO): YES